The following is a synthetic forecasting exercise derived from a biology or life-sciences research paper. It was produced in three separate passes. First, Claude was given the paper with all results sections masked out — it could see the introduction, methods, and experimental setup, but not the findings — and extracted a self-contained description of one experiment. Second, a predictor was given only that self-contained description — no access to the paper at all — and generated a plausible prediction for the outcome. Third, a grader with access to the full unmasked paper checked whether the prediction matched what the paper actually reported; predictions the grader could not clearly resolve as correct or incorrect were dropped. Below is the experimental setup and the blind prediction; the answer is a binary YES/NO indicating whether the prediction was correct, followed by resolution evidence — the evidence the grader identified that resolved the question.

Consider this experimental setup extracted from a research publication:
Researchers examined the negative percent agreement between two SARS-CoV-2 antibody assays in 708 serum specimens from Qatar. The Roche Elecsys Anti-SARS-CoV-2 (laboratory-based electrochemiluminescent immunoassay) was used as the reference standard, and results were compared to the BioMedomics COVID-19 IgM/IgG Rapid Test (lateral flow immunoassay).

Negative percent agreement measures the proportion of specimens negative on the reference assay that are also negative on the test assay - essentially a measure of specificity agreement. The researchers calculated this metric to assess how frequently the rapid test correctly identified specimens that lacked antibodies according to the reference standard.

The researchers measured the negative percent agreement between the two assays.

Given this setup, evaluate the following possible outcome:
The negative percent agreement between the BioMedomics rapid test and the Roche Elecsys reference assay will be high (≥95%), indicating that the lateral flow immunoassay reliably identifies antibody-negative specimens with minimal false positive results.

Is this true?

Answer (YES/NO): YES